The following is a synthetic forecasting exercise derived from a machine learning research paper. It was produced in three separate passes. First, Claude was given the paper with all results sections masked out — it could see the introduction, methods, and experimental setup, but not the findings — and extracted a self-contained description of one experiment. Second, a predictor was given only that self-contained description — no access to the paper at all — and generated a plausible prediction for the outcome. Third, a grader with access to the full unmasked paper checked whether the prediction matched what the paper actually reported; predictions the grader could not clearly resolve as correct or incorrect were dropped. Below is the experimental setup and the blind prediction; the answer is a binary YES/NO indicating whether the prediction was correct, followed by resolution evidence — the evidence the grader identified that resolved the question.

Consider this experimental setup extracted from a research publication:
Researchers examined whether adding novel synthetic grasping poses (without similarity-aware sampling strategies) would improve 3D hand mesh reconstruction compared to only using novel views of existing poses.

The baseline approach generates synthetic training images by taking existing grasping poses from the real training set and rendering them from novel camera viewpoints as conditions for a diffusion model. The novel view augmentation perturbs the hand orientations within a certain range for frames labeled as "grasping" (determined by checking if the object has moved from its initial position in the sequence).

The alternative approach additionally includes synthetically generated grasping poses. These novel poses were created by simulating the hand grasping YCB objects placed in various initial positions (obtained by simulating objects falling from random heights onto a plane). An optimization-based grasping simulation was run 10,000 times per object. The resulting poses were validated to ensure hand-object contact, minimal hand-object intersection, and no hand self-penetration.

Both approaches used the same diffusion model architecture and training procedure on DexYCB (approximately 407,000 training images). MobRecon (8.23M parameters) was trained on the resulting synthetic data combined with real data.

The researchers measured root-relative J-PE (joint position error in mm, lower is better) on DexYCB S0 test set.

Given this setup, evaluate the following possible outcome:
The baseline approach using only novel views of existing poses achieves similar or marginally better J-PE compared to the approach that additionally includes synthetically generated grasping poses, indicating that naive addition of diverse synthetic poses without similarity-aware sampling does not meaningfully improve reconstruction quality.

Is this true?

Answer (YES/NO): NO